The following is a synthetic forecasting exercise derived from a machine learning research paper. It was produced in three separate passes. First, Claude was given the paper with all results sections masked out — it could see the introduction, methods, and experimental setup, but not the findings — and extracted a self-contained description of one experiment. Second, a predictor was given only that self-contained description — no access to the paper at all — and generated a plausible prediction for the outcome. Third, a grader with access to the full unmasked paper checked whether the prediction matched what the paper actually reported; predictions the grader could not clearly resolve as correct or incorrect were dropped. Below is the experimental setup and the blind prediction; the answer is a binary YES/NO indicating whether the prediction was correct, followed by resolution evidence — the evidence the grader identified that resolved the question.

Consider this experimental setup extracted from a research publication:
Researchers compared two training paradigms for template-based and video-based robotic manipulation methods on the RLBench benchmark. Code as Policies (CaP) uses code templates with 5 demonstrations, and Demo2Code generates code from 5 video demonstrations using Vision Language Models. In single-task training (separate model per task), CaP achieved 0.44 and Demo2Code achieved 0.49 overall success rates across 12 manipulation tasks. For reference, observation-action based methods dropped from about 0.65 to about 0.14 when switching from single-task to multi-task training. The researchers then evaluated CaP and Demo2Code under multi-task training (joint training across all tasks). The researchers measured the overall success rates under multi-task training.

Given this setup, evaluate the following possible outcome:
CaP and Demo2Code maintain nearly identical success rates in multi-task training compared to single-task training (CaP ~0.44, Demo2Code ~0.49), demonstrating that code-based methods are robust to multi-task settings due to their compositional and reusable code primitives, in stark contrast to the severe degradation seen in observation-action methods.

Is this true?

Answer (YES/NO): NO